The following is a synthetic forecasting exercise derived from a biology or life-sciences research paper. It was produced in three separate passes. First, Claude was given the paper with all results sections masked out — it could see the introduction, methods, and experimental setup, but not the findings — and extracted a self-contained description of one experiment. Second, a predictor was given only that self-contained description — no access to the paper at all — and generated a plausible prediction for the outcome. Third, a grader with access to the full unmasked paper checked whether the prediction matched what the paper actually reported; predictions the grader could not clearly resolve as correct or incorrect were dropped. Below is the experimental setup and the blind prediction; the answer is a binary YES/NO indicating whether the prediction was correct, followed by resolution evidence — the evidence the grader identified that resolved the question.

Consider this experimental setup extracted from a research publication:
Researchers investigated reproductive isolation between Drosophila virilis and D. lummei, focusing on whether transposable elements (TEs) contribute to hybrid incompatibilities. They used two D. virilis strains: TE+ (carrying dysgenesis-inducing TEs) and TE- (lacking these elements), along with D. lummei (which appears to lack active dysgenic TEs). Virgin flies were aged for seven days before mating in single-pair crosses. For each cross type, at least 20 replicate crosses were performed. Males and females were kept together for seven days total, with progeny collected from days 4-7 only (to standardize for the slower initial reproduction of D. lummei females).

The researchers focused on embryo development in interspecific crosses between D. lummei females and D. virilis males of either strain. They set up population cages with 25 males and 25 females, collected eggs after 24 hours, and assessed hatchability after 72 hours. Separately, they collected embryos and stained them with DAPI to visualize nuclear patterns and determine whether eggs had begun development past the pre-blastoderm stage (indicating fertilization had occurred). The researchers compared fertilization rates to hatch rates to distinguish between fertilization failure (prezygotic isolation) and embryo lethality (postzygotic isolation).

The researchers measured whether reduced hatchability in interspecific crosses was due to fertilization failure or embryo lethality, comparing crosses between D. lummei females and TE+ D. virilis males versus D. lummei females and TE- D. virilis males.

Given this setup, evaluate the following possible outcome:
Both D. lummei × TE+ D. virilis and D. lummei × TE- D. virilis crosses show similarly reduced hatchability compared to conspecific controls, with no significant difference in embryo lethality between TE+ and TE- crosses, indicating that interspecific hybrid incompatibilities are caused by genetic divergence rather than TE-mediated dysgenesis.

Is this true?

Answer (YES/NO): NO